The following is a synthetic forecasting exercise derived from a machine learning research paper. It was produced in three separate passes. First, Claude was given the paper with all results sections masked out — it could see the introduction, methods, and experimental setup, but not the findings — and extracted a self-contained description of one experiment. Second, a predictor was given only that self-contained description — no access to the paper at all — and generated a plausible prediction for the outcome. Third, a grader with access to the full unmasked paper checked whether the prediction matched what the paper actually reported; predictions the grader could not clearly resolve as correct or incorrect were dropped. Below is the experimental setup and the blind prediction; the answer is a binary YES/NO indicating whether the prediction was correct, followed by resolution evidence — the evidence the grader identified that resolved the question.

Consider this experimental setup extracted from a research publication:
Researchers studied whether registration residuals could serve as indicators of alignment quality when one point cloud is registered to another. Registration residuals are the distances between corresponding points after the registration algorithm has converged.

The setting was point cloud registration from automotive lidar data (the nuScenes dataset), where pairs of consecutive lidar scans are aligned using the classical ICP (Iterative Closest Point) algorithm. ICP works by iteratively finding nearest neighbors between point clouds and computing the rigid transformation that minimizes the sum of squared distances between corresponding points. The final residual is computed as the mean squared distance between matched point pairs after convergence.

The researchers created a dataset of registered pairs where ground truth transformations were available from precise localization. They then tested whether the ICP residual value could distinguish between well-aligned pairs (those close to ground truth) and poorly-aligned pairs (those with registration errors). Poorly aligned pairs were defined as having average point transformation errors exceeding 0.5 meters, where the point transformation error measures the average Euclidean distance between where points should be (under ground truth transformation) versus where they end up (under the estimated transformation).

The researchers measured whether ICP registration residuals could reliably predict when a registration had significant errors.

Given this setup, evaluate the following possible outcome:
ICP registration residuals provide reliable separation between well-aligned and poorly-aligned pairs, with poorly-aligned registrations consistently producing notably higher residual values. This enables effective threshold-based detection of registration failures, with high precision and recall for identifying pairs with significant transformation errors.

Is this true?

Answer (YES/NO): NO